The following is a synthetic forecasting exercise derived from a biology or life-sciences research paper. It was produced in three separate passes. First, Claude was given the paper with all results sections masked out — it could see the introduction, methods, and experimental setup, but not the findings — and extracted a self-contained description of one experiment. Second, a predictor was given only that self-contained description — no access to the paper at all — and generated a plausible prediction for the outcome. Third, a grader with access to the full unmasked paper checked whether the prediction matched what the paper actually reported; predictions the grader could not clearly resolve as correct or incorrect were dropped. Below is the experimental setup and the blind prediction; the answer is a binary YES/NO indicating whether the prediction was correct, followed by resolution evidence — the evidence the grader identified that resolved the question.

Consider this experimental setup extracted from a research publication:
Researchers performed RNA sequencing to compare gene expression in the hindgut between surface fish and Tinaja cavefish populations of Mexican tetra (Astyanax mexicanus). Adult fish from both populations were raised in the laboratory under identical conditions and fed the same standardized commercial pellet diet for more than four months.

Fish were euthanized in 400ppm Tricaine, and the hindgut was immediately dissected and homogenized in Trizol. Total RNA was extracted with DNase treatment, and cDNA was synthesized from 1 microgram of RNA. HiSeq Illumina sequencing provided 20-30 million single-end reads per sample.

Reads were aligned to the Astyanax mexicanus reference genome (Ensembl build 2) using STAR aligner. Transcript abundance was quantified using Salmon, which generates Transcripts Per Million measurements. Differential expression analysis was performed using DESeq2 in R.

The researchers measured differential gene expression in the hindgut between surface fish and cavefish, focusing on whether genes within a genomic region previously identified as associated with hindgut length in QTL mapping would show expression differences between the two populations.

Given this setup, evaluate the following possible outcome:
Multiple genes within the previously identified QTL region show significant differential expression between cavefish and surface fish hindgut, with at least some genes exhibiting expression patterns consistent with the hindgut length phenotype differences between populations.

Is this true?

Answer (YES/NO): YES